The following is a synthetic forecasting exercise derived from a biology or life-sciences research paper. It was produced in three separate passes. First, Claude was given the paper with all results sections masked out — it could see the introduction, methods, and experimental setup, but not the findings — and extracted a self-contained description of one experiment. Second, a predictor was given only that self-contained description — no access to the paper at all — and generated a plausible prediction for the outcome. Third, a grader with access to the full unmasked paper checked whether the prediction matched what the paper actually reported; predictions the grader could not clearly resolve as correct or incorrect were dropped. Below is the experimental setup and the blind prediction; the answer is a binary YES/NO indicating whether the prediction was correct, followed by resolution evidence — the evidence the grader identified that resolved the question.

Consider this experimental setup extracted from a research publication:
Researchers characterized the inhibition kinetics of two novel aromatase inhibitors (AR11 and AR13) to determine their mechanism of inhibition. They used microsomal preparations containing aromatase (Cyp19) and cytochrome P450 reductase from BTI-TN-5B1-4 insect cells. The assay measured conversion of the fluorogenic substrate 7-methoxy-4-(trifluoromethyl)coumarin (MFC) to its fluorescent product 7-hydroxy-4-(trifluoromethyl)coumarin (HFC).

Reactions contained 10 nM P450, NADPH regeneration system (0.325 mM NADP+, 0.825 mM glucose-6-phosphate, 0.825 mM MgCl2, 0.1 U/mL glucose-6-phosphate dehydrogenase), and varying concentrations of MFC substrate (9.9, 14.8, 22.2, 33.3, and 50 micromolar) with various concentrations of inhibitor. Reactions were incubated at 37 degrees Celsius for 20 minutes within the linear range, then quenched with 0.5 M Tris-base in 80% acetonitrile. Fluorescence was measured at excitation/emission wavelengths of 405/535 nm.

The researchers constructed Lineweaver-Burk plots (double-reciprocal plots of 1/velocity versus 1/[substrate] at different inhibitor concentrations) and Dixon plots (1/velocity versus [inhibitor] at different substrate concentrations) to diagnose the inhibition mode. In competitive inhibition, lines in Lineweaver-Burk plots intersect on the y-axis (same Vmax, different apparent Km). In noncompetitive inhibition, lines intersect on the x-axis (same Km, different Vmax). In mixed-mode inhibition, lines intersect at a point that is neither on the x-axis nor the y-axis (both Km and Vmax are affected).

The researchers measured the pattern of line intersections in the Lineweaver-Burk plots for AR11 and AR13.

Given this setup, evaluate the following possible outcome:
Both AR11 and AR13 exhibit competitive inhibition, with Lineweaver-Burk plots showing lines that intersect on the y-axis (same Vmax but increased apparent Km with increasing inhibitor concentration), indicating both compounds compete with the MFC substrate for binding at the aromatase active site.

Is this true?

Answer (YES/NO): NO